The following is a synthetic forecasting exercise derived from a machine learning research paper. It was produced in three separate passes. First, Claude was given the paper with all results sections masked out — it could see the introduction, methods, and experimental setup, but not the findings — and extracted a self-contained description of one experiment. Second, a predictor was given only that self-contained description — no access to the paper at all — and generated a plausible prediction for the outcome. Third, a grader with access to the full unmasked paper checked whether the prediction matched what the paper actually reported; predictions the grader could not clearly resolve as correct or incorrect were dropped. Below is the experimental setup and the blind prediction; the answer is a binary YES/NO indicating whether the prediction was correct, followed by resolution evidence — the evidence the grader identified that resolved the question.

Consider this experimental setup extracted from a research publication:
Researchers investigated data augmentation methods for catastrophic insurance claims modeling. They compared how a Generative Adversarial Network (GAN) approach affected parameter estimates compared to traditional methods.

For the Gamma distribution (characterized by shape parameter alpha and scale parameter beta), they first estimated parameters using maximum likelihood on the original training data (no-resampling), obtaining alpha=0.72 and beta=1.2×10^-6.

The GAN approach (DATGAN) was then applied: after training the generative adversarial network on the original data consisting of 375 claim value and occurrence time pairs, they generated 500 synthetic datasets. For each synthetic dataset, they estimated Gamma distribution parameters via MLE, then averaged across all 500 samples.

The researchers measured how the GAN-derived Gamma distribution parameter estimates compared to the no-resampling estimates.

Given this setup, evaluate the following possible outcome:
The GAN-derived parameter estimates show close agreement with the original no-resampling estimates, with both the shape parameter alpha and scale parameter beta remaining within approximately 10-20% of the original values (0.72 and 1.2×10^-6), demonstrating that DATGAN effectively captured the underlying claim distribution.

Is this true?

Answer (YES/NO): NO